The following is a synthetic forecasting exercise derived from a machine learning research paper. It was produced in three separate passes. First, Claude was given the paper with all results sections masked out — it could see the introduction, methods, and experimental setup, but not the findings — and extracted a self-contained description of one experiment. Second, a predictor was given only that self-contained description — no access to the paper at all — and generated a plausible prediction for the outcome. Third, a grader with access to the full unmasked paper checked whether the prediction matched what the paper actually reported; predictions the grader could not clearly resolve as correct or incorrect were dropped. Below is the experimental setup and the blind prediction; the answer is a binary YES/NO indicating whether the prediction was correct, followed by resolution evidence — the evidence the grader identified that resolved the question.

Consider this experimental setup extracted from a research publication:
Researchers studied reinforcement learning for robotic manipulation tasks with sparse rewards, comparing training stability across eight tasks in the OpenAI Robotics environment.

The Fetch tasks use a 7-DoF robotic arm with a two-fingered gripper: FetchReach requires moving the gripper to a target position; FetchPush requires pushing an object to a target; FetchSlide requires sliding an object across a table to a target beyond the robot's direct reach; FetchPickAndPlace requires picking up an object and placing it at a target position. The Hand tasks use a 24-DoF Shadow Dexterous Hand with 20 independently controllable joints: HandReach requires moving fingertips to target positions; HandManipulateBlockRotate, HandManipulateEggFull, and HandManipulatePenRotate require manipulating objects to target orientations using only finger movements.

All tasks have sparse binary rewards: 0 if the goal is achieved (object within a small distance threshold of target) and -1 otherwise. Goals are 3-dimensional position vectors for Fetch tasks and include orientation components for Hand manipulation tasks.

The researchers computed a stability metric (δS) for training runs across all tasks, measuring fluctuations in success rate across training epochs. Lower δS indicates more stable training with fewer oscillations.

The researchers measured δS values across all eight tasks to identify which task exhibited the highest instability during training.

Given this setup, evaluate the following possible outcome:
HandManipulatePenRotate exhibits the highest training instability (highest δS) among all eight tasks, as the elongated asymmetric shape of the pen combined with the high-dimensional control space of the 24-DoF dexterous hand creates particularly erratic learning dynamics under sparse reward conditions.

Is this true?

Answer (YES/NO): NO